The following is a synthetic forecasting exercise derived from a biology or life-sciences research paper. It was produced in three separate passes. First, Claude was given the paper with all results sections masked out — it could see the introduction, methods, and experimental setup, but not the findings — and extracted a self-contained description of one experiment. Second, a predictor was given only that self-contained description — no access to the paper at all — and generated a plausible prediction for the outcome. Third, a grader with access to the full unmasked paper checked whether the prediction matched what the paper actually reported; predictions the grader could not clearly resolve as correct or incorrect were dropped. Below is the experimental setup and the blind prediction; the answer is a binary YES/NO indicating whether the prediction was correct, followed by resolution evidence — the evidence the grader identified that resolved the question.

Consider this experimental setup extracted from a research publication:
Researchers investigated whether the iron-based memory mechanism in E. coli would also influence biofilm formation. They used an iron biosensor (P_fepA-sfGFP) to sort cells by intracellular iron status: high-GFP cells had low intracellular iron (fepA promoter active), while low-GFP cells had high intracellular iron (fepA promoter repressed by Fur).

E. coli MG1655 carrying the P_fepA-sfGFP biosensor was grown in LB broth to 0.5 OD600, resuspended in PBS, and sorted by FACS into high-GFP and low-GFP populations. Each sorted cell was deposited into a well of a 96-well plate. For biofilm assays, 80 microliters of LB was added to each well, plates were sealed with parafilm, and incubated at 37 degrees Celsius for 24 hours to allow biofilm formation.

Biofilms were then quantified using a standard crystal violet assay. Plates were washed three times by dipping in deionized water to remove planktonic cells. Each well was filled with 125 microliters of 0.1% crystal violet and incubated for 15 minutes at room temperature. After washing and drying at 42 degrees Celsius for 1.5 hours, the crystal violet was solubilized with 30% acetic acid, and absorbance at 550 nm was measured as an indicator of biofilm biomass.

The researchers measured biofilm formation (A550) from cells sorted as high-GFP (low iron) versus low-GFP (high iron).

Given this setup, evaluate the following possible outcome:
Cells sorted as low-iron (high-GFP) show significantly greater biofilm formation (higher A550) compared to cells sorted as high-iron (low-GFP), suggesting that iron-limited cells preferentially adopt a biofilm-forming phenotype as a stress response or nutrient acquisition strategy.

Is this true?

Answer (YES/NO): NO